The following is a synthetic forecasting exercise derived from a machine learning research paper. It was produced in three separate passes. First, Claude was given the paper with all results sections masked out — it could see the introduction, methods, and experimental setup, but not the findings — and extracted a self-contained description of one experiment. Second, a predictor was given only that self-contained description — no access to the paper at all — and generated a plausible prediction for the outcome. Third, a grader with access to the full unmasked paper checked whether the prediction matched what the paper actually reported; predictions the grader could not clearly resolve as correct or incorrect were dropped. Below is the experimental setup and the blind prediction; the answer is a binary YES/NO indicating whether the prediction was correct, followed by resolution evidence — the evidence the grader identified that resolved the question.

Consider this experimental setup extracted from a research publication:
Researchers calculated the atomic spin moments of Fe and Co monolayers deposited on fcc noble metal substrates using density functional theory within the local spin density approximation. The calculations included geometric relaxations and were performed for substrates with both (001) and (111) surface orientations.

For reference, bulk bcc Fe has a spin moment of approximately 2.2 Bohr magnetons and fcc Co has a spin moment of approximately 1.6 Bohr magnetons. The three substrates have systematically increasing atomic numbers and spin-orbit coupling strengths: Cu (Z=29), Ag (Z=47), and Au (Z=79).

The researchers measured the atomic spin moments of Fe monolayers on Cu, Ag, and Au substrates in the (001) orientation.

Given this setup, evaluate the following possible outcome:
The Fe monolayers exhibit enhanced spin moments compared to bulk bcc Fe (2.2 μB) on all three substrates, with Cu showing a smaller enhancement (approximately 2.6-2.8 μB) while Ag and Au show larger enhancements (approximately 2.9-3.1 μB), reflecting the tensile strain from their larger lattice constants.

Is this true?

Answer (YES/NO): NO